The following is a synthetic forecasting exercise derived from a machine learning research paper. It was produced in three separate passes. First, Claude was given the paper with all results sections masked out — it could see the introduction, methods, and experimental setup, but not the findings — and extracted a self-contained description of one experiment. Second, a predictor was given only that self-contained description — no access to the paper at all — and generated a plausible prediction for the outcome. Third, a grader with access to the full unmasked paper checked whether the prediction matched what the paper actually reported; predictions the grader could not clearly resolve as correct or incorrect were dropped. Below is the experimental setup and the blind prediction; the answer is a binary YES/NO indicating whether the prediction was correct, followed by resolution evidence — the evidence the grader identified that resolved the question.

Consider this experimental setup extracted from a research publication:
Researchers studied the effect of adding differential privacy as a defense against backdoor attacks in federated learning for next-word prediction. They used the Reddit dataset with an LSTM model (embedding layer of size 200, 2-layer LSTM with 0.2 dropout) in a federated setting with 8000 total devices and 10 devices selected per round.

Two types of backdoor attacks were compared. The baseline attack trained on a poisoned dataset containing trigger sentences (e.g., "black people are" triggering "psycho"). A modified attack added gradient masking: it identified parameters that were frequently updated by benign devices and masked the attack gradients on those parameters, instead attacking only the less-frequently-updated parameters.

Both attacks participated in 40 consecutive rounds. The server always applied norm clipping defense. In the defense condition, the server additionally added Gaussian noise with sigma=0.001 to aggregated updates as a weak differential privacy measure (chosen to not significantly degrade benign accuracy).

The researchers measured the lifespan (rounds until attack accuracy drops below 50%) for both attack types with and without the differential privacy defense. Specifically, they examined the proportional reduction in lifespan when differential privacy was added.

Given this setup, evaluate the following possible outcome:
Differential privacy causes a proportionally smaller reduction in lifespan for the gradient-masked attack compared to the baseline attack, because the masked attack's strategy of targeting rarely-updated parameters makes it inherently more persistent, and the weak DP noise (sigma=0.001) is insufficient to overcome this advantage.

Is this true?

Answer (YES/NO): NO